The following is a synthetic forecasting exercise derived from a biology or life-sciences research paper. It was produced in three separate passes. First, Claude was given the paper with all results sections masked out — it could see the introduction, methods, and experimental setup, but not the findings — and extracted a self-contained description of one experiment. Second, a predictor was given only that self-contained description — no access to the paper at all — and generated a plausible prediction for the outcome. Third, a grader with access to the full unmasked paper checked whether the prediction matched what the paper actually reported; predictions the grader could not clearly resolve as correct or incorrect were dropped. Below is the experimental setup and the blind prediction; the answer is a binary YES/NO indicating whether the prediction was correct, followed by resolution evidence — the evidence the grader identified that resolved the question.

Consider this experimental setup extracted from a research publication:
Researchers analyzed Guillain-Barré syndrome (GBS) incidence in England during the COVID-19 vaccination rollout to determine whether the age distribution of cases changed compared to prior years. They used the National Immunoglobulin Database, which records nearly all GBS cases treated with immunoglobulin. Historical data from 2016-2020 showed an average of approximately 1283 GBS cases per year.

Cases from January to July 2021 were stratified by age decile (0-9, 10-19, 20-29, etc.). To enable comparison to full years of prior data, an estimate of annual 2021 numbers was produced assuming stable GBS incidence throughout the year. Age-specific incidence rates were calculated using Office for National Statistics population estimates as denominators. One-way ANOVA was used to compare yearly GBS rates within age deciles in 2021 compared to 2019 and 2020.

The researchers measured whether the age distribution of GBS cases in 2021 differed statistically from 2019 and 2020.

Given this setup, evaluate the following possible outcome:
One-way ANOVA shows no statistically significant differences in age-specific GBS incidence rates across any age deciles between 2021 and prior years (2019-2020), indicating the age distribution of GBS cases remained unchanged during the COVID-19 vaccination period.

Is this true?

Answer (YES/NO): NO